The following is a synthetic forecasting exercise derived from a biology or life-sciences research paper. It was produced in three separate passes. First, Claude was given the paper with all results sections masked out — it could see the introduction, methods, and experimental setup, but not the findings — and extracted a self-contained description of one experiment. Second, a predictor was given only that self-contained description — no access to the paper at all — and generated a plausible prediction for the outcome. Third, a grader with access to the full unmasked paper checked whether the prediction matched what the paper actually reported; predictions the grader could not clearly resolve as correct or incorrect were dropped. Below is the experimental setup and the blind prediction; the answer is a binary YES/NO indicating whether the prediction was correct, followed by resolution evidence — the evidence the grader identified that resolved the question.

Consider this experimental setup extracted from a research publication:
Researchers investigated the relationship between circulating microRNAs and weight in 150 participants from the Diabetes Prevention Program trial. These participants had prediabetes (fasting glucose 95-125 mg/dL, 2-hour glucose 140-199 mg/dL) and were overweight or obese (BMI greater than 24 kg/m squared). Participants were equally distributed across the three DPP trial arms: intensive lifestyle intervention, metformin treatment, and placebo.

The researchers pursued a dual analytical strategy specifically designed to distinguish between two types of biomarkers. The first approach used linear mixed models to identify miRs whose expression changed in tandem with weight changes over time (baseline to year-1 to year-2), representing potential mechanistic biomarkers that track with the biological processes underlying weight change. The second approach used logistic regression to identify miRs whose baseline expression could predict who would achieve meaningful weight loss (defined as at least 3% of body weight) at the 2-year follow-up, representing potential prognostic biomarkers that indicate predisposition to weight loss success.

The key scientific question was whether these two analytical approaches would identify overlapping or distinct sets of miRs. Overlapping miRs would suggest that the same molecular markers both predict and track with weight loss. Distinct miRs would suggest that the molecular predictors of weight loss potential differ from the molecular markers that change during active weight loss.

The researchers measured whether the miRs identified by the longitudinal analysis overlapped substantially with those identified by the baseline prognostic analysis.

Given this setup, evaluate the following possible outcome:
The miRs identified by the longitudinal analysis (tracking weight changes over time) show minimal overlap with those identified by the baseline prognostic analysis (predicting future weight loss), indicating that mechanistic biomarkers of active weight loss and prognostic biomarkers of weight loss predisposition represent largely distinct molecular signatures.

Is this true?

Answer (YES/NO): YES